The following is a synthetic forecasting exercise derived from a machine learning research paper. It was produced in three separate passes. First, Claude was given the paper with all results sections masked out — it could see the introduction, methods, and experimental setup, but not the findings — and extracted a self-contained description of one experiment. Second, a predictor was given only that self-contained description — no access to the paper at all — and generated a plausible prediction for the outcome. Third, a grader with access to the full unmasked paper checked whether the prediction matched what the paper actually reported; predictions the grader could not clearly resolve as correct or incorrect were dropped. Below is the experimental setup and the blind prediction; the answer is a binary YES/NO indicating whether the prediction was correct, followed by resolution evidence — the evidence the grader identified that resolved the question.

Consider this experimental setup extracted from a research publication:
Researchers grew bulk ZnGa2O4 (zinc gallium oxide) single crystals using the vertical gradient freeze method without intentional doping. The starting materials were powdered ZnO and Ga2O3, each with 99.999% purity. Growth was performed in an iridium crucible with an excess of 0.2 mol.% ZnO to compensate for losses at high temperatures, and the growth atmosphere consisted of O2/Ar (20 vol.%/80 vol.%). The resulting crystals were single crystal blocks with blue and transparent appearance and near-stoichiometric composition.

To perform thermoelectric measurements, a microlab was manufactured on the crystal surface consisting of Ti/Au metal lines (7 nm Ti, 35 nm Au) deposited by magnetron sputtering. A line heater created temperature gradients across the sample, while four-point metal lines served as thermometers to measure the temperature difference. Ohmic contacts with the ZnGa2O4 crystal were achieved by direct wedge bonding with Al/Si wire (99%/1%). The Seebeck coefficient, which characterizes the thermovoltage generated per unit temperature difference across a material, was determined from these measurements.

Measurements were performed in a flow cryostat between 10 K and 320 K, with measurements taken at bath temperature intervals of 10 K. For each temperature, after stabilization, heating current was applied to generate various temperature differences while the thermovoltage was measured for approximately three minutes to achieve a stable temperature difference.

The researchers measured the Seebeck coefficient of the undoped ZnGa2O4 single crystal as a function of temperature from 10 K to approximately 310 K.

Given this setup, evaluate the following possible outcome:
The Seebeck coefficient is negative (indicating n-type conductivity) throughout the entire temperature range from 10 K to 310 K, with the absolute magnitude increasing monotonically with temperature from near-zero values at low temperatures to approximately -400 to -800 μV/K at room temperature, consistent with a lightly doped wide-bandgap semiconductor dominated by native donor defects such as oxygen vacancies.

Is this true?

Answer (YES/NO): NO